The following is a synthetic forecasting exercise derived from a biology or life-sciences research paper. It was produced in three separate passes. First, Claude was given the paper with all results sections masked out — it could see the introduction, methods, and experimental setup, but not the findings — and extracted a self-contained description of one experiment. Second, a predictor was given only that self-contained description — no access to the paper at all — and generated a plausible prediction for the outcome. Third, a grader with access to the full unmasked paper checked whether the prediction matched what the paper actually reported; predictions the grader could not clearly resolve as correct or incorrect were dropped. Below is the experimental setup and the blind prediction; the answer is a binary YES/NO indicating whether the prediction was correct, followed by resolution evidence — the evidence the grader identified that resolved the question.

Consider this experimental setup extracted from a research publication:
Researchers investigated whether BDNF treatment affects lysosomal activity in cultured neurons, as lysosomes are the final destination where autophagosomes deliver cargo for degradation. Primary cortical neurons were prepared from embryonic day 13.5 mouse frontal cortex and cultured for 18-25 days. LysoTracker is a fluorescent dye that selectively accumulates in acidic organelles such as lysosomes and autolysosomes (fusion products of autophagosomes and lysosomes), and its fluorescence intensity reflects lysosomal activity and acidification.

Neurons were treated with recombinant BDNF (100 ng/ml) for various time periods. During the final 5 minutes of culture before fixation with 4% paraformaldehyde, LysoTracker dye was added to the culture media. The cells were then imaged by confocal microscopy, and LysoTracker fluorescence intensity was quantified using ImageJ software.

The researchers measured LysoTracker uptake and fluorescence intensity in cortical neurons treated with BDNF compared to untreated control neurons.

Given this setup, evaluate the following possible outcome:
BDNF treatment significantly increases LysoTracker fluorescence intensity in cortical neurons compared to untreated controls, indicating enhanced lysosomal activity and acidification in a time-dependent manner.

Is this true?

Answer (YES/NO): NO